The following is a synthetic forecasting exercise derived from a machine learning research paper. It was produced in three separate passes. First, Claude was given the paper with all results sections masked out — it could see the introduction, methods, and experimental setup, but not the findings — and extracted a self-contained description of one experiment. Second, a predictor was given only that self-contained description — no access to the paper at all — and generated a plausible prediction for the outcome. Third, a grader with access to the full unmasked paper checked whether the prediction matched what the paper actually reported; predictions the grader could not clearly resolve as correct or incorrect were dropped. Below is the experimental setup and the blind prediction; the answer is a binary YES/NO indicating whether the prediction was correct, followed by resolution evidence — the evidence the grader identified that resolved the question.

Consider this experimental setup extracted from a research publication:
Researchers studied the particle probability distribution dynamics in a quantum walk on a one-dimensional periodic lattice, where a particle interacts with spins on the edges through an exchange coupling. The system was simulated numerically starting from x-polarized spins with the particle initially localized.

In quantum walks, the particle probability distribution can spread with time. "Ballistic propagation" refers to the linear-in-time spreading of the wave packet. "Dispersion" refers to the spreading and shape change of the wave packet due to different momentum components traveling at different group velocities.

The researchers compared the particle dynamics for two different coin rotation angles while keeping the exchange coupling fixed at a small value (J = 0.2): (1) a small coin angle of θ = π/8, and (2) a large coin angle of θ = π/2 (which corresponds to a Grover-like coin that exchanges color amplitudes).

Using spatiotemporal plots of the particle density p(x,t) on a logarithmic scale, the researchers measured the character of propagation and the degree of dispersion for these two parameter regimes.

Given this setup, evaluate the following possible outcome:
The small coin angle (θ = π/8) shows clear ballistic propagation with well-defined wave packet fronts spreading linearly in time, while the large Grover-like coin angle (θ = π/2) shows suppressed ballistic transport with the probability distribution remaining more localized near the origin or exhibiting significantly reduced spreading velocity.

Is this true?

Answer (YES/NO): NO